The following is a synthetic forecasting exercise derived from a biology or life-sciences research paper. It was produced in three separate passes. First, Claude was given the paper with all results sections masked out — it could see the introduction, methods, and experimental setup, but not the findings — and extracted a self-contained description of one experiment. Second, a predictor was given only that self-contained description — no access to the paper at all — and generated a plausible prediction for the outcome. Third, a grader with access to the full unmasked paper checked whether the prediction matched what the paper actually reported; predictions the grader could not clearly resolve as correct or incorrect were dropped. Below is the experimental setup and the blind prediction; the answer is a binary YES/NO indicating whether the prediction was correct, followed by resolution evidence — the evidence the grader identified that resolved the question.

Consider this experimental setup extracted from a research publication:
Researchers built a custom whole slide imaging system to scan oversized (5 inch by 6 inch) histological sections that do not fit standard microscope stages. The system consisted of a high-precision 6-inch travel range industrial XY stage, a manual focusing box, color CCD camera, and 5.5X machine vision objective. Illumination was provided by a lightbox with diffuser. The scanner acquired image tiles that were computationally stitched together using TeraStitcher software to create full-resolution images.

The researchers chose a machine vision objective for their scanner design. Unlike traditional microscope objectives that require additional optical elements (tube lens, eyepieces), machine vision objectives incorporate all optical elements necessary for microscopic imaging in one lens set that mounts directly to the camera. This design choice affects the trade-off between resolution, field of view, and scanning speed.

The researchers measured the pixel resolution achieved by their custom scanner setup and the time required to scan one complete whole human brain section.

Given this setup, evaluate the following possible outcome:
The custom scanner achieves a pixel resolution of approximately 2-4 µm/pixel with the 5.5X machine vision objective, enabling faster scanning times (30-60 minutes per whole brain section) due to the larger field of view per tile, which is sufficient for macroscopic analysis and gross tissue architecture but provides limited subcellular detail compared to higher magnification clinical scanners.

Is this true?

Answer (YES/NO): NO